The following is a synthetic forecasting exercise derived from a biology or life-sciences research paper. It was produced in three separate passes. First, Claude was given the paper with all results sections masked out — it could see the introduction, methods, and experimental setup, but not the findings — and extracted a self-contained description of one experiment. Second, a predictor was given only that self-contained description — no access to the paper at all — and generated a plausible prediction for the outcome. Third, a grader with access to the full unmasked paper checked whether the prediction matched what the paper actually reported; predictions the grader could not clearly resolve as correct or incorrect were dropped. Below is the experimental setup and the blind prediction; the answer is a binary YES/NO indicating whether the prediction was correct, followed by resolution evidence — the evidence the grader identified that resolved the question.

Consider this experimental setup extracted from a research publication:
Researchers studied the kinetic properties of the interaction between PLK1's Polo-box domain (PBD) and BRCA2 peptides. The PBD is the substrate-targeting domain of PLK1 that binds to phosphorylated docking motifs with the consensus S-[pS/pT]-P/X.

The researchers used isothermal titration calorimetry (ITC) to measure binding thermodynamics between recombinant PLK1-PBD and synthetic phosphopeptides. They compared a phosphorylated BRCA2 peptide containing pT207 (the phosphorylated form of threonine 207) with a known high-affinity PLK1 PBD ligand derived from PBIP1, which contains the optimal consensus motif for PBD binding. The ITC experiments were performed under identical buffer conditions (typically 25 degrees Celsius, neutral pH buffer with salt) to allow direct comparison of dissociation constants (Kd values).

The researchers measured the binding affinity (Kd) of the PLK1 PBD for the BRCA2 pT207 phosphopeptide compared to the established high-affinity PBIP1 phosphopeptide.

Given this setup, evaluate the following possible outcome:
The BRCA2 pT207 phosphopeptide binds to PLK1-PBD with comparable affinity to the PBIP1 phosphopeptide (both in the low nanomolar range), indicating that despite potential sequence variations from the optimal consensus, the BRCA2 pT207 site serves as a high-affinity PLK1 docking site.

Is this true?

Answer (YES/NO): YES